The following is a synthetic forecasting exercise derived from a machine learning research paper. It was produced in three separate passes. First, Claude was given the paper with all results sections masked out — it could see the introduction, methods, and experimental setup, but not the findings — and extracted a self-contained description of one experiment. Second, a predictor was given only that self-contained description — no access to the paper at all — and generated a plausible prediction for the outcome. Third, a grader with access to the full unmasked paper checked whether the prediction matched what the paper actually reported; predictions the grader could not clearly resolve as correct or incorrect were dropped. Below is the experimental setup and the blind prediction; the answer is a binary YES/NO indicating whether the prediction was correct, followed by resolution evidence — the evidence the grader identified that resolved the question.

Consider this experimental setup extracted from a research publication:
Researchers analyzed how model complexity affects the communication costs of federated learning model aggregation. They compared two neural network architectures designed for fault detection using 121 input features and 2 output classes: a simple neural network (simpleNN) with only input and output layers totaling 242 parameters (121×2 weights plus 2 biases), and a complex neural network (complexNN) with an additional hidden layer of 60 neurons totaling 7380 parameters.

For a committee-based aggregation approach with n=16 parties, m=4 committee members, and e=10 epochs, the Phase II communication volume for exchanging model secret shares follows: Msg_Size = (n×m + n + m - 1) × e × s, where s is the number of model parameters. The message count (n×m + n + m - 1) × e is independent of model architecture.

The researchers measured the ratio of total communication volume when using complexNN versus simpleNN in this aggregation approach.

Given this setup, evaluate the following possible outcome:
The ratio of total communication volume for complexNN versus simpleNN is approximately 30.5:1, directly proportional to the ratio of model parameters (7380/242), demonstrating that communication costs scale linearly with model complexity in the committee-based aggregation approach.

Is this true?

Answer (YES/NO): YES